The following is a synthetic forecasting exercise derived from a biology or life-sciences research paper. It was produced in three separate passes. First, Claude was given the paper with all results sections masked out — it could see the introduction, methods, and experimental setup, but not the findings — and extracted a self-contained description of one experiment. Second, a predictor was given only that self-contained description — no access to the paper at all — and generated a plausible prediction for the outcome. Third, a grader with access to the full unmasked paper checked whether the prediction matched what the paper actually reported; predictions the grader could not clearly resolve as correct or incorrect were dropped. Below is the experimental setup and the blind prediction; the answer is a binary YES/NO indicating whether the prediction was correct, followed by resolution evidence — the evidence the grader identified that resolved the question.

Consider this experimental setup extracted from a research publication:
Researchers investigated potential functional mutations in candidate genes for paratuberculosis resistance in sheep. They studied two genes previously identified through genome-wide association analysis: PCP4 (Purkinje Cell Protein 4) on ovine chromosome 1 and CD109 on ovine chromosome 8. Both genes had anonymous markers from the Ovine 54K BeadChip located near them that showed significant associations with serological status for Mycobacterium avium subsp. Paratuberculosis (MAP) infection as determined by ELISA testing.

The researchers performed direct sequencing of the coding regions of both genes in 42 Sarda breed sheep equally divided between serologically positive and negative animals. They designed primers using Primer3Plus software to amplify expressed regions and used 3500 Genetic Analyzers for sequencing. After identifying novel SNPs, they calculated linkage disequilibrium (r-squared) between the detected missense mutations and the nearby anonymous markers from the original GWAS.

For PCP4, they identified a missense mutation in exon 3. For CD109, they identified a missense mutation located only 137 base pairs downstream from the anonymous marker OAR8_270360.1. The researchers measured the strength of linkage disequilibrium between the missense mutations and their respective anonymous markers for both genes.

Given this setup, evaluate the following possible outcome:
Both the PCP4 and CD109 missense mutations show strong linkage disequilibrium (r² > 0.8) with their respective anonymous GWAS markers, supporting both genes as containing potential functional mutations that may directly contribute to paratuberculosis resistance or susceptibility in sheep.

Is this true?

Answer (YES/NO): NO